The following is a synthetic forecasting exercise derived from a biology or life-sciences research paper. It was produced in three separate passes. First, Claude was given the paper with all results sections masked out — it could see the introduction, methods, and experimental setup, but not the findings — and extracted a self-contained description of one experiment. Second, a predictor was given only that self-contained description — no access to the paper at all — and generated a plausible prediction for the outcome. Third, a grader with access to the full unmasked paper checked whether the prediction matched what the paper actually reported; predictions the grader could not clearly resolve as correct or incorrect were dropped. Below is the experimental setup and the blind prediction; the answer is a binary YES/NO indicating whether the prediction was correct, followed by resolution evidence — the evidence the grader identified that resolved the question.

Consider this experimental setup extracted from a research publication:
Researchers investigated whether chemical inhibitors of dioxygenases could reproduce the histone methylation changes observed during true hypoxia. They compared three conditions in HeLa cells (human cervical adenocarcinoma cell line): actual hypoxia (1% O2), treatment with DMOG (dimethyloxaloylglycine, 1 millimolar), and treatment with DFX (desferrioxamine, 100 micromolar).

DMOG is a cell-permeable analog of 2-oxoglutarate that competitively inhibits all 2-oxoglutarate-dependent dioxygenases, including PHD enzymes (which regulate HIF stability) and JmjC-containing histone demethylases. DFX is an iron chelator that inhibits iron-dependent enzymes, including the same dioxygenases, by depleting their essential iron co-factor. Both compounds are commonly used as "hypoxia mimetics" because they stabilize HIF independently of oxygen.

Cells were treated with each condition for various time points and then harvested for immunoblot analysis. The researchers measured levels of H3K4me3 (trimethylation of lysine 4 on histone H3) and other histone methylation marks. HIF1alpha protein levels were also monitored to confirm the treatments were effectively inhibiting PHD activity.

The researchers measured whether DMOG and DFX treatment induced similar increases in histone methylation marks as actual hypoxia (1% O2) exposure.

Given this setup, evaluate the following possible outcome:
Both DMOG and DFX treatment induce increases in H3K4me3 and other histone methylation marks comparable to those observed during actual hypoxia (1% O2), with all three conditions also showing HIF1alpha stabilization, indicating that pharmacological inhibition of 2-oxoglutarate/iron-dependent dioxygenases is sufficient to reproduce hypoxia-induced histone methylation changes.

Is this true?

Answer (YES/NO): YES